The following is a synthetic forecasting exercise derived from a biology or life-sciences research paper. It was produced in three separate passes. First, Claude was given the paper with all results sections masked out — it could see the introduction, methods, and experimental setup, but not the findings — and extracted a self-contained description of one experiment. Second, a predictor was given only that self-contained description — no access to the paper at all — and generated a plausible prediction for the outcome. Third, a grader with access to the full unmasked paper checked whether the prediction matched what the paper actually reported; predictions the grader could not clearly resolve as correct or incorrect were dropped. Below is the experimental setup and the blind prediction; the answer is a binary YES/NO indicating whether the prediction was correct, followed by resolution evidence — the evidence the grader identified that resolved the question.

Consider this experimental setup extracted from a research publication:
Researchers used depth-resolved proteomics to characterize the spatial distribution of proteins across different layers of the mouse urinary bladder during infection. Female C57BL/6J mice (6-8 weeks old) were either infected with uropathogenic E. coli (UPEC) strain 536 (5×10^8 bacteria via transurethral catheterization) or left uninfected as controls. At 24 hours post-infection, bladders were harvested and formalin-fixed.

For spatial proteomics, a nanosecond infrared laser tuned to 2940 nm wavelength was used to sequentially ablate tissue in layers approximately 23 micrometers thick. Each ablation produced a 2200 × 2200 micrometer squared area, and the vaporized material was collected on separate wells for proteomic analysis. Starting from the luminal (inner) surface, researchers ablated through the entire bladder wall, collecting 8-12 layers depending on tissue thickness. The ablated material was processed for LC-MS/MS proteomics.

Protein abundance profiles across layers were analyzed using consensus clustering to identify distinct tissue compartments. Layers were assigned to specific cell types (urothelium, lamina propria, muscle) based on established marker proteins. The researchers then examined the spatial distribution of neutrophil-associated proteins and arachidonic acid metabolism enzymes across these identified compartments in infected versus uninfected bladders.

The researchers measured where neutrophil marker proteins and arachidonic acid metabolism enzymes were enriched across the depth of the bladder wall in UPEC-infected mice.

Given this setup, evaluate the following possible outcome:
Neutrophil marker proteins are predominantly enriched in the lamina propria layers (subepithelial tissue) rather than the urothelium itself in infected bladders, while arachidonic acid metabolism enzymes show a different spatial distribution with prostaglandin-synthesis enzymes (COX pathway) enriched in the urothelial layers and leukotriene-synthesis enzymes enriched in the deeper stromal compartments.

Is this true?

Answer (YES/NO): NO